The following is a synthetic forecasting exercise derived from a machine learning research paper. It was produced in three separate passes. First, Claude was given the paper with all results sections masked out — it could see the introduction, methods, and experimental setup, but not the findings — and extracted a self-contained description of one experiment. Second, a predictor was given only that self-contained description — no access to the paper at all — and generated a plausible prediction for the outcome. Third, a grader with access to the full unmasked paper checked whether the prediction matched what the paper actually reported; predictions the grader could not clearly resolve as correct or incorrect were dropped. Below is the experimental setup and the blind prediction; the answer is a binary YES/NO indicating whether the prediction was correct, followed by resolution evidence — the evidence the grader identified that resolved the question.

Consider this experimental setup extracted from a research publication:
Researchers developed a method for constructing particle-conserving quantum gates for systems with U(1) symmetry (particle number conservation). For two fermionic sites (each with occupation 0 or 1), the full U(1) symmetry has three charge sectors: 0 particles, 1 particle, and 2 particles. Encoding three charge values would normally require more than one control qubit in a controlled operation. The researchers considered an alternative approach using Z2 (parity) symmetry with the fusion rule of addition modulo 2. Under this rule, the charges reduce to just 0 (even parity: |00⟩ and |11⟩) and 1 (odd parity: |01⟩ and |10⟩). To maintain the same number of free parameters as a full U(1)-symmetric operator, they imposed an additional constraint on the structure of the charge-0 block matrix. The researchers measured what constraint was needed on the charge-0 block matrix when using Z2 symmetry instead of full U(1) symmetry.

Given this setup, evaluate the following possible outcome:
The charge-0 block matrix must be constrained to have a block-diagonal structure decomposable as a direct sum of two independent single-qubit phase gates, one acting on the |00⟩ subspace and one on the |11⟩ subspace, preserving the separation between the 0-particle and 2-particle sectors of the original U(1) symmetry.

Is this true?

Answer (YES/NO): NO